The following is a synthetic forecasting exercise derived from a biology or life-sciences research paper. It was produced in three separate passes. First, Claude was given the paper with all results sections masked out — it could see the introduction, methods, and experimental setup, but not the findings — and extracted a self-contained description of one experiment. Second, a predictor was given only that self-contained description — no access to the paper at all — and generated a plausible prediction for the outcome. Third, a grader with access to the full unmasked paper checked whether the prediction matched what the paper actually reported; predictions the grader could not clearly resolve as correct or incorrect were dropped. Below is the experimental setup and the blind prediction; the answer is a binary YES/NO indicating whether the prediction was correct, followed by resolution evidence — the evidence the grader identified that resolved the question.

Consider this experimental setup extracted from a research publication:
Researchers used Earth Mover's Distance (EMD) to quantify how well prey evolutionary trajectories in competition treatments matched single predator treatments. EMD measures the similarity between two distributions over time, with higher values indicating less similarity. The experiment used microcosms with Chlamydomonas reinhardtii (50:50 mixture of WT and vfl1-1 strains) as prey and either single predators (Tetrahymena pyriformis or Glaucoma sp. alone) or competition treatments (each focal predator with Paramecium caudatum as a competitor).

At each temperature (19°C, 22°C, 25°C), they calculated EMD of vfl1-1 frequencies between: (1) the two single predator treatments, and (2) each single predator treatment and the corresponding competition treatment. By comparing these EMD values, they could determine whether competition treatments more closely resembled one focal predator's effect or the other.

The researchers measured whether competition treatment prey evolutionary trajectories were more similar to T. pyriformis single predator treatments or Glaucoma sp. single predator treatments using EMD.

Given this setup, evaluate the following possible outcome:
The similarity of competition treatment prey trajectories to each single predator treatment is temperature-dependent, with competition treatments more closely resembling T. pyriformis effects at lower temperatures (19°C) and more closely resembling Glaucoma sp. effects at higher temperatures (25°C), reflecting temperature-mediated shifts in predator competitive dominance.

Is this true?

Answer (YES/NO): NO